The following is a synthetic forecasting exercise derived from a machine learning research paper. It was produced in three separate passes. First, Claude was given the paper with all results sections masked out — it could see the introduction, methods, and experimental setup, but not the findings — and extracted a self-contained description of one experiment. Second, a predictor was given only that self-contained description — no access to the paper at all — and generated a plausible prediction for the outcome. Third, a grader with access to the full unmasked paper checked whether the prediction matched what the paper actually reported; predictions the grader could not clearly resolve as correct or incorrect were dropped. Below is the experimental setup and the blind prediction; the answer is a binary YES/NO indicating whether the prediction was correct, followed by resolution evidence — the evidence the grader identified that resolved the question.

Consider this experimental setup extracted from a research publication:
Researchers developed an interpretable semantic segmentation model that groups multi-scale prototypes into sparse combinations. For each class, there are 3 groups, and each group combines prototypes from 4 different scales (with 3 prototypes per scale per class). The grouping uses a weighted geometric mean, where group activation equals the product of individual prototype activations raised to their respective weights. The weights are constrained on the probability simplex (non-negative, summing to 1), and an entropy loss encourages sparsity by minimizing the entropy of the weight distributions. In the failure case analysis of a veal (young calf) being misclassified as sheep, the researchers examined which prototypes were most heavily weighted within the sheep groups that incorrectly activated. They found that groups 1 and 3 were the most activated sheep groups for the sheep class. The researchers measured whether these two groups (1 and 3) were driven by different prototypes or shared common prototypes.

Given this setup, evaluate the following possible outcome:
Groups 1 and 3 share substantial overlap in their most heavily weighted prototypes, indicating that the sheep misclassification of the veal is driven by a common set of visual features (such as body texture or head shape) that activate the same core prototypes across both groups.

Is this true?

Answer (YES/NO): YES